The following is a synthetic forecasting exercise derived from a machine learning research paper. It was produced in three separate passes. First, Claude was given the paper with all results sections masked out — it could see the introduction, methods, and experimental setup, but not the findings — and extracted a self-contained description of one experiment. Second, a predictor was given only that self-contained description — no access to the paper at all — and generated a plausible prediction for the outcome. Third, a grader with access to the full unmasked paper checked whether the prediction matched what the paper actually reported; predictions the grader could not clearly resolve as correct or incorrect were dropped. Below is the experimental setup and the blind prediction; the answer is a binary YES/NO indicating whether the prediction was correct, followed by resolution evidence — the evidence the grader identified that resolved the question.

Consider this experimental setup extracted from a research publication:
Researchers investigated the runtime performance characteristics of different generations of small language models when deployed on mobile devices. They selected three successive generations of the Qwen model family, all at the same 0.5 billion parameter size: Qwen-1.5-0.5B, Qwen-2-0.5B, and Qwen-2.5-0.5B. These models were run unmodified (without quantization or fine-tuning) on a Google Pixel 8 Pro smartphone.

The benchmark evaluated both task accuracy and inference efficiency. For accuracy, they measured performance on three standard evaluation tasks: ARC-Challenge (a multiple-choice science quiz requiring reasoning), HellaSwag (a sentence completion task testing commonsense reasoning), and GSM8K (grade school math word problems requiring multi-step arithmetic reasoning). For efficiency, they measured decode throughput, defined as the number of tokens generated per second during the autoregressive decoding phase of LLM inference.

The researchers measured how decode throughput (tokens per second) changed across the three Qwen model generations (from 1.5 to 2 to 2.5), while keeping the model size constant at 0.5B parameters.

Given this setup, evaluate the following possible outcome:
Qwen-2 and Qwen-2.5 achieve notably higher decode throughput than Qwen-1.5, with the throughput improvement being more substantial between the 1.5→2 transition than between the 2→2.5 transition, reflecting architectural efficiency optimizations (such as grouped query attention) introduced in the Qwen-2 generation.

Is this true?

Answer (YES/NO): NO